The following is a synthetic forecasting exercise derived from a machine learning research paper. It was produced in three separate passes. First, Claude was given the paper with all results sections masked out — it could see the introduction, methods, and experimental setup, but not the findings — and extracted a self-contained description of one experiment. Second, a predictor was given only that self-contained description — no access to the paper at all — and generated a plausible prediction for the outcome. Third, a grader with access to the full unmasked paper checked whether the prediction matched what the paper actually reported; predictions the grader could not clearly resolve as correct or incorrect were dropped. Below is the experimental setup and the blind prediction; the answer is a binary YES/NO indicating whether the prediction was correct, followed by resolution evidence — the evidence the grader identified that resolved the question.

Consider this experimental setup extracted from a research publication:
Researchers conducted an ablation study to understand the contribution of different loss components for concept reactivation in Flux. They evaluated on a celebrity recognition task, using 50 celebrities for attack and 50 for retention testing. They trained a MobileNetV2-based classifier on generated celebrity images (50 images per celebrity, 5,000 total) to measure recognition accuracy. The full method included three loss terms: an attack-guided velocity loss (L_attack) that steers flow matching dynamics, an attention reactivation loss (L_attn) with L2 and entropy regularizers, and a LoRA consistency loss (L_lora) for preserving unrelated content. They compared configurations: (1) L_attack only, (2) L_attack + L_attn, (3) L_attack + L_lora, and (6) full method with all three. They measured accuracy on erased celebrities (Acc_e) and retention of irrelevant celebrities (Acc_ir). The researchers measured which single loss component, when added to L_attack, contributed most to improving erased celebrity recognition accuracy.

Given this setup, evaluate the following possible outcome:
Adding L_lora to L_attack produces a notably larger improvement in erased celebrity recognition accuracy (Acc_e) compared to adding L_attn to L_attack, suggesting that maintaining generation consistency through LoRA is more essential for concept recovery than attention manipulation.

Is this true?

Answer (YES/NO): NO